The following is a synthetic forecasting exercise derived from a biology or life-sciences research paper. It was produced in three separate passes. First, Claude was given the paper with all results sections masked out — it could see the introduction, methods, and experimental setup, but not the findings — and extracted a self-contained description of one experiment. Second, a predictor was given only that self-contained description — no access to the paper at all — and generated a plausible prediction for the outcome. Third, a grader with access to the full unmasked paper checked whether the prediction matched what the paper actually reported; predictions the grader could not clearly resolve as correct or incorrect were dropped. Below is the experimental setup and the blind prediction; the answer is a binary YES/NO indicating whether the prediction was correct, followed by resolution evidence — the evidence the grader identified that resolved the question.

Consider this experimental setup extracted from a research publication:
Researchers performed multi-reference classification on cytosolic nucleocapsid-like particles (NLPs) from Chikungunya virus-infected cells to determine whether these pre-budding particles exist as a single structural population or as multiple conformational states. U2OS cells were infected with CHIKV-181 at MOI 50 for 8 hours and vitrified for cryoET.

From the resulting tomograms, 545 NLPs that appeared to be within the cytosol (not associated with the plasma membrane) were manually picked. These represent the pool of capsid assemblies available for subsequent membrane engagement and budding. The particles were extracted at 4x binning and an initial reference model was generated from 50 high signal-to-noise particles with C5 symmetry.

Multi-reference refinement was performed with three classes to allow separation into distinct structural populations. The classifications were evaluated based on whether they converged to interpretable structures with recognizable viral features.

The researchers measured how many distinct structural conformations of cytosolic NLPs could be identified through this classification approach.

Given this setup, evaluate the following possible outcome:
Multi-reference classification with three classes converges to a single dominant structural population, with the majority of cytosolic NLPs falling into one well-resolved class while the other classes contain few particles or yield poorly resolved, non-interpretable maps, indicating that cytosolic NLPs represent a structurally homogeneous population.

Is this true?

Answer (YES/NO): NO